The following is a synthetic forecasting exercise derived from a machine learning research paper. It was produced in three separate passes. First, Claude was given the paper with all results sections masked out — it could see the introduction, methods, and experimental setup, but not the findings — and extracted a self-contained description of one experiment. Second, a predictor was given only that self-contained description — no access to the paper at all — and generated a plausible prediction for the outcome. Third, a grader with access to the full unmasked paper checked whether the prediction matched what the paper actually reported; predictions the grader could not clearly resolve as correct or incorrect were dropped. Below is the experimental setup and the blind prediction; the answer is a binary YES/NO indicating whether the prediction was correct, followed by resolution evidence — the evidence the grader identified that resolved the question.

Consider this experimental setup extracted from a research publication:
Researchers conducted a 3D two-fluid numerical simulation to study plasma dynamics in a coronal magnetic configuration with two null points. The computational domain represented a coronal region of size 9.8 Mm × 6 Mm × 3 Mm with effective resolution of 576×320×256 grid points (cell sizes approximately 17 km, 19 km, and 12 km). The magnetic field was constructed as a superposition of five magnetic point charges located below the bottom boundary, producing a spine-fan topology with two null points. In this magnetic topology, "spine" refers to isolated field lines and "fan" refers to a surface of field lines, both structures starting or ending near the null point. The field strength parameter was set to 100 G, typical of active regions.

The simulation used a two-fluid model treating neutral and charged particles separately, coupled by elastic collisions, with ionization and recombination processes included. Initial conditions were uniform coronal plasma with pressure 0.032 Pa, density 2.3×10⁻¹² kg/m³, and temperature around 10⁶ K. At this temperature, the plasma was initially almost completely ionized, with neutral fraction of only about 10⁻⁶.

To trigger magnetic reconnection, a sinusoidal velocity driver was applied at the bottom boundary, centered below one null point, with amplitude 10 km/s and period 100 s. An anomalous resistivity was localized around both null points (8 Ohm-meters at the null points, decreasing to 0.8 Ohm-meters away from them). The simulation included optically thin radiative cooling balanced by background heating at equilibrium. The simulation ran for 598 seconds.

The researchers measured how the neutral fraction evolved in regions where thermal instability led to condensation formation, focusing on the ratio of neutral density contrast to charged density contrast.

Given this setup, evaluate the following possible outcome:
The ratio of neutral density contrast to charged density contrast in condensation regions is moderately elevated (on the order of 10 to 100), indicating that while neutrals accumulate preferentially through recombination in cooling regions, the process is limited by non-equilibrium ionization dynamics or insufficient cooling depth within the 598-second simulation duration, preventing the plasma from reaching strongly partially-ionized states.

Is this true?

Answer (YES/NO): NO